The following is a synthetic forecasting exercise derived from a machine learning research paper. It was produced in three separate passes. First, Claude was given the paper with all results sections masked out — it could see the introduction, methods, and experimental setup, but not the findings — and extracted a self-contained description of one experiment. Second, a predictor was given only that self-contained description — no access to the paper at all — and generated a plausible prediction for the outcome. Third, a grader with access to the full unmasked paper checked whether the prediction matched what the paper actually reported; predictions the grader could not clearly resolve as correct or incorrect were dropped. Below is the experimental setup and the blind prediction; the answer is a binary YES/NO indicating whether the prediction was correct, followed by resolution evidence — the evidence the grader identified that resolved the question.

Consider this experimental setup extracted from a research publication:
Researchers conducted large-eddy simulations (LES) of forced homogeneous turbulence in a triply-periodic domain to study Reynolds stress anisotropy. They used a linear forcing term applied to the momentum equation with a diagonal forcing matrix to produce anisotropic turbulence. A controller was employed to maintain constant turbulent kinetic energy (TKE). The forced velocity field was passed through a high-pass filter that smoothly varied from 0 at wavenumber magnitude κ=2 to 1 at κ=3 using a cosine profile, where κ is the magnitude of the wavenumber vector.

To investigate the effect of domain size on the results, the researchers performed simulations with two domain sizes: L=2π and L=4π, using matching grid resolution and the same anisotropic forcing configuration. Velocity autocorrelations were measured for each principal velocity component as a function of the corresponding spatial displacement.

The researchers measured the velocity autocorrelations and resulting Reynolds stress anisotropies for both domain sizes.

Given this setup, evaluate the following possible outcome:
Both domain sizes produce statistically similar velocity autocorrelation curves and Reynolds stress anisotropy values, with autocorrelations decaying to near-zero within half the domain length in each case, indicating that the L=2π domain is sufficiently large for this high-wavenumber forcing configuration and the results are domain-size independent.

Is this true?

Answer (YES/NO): NO